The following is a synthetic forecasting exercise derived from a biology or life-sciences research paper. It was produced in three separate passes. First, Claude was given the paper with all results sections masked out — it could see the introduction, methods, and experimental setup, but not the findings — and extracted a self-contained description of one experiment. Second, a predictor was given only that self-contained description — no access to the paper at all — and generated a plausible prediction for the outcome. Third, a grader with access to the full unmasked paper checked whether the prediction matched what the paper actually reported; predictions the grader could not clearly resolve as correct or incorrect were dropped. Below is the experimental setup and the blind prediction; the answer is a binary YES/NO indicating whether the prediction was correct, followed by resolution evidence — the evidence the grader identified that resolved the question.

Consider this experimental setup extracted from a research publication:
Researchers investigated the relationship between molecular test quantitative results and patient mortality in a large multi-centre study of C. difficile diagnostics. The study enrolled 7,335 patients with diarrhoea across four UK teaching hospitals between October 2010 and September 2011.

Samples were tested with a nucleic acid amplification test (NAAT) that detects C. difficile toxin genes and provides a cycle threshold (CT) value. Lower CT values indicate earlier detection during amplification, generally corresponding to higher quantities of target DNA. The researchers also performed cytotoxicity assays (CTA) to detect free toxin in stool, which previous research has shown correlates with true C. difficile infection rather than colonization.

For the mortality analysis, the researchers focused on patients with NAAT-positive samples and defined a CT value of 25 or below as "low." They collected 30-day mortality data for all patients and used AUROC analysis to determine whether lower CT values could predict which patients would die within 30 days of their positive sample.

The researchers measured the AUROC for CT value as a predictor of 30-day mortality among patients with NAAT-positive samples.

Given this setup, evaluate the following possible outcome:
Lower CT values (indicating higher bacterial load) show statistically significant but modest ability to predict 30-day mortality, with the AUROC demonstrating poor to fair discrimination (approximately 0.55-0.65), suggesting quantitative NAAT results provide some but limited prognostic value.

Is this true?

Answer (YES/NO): YES